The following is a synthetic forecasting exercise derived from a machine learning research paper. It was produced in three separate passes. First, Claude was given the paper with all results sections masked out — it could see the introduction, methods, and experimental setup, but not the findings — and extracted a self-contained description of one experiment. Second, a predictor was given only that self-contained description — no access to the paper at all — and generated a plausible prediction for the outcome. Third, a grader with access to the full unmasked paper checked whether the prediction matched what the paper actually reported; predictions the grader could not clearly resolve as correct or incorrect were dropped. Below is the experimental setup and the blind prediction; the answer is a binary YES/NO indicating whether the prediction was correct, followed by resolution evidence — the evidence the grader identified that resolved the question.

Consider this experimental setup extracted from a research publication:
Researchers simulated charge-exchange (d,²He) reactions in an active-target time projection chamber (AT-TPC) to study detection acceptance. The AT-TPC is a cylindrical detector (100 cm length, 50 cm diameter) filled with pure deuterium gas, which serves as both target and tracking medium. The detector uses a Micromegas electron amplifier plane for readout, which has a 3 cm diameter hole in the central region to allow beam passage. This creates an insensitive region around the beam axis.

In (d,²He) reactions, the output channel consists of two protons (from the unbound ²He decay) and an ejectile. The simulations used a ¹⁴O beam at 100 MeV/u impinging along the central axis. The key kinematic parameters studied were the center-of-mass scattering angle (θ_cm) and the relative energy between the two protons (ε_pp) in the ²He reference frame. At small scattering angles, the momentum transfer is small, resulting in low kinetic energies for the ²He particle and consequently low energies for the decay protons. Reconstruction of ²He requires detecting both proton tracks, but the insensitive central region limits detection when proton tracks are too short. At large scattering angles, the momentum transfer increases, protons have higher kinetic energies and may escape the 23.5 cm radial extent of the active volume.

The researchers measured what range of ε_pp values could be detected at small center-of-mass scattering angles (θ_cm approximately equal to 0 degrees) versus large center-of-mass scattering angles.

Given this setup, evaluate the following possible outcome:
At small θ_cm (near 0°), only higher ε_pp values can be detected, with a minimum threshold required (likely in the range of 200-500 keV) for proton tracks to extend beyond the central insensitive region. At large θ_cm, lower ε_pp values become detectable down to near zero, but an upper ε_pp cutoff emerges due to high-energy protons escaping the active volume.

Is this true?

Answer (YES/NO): NO